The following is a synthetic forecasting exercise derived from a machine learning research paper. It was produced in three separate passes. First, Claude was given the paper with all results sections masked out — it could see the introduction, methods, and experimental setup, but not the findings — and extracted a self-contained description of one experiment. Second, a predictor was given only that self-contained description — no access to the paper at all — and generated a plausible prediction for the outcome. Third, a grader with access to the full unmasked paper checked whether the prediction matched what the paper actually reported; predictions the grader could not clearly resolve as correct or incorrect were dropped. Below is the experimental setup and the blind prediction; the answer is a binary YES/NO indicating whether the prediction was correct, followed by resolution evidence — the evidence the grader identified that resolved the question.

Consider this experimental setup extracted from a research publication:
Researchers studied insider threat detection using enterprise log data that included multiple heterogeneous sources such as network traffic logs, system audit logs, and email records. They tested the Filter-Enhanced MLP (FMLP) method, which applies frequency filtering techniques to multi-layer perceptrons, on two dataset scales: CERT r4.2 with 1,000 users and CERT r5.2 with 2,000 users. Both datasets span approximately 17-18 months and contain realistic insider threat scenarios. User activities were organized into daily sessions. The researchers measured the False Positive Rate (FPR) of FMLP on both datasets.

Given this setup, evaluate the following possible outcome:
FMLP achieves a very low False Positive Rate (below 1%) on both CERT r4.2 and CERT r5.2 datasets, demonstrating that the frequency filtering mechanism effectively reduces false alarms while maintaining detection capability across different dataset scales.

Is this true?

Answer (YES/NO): NO